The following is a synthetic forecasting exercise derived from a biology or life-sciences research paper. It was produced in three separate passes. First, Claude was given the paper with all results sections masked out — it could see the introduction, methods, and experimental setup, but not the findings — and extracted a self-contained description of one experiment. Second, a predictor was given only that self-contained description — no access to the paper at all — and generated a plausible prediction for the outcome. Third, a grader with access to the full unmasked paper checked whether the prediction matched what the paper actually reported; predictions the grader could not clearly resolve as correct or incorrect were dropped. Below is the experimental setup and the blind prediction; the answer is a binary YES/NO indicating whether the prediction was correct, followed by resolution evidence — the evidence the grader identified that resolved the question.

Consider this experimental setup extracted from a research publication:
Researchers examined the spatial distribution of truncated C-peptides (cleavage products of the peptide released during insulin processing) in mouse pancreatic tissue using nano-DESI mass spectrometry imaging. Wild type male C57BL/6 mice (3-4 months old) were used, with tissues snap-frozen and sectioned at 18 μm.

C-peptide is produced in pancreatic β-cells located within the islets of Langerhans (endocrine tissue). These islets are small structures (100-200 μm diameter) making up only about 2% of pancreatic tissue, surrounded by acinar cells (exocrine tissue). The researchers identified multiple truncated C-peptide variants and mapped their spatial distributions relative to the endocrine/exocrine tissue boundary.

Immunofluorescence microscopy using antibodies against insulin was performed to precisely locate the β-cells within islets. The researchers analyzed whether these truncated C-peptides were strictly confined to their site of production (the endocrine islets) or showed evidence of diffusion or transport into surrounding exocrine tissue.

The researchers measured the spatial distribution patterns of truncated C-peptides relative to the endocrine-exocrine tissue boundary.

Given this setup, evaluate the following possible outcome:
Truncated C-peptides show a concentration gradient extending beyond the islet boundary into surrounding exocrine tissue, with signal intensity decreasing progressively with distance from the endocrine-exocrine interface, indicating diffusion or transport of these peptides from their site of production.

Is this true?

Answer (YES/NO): YES